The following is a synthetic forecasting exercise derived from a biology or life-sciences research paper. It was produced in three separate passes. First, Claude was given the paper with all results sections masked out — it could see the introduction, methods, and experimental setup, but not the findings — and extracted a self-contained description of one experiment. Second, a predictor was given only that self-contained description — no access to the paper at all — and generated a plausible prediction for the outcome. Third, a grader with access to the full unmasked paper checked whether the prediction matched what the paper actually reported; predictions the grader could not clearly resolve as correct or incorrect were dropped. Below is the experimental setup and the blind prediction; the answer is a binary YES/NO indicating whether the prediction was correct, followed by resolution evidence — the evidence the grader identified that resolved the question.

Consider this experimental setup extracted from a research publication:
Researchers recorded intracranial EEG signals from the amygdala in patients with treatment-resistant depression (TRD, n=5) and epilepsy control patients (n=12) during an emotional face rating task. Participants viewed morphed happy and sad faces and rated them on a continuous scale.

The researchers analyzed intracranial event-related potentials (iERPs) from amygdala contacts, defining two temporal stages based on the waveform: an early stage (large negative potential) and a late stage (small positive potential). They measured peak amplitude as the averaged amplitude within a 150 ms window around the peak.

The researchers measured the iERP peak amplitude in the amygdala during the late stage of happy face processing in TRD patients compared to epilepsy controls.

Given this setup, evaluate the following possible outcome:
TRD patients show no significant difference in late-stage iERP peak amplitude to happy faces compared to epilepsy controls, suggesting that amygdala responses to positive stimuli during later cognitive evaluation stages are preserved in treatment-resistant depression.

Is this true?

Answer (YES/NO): NO